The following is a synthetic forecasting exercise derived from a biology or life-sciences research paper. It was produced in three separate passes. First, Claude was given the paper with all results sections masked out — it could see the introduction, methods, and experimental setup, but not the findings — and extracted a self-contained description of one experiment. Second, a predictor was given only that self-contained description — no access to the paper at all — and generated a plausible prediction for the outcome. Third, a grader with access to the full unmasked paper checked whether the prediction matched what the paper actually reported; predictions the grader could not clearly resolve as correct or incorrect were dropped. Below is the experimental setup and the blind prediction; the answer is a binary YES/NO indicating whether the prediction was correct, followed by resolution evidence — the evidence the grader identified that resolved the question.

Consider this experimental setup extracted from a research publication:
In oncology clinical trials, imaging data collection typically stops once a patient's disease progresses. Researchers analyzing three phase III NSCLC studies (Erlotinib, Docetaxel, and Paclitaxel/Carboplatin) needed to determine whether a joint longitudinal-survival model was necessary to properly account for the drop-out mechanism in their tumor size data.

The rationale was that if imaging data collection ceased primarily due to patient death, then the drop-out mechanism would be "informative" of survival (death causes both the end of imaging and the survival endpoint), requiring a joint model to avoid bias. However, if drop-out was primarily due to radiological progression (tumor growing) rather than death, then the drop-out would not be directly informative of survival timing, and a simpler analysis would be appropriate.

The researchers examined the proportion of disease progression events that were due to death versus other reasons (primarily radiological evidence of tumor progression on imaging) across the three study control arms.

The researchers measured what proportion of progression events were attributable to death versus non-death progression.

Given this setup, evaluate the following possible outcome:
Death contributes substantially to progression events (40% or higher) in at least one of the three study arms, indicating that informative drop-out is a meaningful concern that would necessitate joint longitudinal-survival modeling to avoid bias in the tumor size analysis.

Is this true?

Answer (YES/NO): NO